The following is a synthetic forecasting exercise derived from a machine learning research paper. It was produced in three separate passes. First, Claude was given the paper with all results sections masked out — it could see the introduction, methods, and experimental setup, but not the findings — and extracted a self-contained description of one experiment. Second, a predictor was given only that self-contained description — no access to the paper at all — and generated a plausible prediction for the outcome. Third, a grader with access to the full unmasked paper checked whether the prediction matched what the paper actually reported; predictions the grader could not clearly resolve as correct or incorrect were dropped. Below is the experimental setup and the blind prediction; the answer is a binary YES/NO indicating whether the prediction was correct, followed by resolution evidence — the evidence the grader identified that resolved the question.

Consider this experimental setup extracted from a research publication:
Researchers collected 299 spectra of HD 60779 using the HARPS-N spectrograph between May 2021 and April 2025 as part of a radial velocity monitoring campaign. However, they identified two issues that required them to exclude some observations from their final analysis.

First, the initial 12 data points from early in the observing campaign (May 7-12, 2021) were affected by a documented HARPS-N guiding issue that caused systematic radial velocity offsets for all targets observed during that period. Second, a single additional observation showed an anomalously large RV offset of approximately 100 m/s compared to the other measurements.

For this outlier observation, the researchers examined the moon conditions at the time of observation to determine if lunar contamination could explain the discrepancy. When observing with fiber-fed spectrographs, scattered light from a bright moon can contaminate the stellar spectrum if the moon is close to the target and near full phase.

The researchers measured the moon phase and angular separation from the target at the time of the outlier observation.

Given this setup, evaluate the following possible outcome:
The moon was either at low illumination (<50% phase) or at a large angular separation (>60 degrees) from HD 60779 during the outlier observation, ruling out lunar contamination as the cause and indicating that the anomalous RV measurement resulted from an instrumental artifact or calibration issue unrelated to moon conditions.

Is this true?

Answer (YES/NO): NO